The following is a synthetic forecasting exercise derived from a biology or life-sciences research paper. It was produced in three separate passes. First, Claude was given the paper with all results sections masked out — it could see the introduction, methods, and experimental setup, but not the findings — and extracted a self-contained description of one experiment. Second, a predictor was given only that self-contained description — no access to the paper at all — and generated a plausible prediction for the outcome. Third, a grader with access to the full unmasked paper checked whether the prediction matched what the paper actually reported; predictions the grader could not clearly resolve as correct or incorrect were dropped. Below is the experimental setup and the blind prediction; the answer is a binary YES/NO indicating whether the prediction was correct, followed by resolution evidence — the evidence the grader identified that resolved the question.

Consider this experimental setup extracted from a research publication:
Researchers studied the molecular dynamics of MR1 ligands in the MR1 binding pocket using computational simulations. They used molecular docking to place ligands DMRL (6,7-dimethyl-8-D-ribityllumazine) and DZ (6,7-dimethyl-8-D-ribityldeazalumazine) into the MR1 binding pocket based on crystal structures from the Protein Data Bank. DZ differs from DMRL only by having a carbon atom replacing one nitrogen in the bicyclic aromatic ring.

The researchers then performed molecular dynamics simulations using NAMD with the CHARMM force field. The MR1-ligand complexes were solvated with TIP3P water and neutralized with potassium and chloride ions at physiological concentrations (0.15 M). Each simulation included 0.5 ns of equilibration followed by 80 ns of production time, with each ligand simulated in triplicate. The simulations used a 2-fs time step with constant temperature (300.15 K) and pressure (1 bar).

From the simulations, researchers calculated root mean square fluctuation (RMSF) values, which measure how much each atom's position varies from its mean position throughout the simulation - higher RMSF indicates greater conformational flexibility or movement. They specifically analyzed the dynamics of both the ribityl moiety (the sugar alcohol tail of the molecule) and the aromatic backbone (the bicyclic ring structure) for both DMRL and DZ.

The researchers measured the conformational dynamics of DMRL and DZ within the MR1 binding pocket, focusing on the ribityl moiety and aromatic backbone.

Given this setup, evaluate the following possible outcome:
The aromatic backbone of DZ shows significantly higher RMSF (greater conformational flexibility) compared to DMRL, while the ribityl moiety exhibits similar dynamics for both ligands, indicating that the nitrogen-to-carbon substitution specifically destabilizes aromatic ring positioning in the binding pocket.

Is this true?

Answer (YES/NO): NO